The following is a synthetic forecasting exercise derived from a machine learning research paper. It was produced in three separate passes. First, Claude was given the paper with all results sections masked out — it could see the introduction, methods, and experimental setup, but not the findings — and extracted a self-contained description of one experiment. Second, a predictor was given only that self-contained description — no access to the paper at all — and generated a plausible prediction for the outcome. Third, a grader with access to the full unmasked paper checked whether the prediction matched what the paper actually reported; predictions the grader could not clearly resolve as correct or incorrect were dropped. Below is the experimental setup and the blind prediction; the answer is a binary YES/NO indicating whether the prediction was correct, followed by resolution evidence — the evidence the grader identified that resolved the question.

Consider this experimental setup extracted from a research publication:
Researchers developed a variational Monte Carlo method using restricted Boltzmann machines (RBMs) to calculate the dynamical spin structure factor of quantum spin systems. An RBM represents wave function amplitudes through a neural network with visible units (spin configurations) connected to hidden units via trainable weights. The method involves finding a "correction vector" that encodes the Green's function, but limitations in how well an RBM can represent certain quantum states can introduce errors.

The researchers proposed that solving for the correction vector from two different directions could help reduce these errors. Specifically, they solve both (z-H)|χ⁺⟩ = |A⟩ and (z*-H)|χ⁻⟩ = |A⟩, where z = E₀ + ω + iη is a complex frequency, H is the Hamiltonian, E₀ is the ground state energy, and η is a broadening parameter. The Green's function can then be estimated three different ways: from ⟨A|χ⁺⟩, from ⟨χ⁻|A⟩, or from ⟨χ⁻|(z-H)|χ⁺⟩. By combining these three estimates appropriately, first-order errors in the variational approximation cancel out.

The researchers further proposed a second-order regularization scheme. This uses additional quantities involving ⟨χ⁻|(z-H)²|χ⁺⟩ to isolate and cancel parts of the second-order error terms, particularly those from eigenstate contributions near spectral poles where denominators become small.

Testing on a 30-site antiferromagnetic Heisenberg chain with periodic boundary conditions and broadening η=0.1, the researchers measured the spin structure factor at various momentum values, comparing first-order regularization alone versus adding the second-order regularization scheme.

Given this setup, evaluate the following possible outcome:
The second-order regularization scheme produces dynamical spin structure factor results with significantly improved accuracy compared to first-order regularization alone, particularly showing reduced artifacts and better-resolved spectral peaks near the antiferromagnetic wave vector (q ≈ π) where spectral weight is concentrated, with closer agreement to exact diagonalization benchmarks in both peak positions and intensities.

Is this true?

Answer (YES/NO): NO